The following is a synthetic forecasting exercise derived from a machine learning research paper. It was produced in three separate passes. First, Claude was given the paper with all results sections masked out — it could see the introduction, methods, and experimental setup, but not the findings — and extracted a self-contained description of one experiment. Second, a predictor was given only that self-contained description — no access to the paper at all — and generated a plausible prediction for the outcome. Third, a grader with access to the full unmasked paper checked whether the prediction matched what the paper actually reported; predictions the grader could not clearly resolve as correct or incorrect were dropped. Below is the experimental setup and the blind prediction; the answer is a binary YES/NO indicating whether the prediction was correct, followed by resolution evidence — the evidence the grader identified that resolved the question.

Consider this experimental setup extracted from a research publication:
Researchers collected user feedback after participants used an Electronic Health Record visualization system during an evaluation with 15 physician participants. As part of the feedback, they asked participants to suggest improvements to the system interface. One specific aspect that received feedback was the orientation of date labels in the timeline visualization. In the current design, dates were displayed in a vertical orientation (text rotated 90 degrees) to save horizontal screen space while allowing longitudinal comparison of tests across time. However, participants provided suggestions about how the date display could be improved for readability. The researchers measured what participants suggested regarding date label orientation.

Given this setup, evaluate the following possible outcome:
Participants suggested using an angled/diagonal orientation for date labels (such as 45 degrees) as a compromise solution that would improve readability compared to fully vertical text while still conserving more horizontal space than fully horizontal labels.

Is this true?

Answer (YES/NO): NO